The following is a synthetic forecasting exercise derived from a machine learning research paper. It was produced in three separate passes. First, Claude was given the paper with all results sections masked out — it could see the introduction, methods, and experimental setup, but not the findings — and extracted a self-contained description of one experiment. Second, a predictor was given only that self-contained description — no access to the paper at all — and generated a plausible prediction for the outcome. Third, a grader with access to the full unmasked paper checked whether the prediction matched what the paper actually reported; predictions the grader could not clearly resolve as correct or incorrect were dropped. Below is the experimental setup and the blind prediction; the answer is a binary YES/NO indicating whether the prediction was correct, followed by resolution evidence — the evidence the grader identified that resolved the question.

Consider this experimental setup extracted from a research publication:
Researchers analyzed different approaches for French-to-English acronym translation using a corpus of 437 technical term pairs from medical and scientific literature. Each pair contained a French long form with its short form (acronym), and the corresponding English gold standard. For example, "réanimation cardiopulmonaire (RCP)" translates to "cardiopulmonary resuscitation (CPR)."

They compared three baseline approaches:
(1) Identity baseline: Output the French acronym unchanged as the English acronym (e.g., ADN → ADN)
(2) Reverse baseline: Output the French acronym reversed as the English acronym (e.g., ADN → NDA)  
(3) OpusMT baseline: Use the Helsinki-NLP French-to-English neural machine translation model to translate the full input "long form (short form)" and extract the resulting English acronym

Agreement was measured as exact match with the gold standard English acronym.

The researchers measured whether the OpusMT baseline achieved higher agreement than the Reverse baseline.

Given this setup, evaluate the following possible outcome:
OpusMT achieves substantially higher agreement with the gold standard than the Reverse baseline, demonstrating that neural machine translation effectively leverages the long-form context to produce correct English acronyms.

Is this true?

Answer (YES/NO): NO